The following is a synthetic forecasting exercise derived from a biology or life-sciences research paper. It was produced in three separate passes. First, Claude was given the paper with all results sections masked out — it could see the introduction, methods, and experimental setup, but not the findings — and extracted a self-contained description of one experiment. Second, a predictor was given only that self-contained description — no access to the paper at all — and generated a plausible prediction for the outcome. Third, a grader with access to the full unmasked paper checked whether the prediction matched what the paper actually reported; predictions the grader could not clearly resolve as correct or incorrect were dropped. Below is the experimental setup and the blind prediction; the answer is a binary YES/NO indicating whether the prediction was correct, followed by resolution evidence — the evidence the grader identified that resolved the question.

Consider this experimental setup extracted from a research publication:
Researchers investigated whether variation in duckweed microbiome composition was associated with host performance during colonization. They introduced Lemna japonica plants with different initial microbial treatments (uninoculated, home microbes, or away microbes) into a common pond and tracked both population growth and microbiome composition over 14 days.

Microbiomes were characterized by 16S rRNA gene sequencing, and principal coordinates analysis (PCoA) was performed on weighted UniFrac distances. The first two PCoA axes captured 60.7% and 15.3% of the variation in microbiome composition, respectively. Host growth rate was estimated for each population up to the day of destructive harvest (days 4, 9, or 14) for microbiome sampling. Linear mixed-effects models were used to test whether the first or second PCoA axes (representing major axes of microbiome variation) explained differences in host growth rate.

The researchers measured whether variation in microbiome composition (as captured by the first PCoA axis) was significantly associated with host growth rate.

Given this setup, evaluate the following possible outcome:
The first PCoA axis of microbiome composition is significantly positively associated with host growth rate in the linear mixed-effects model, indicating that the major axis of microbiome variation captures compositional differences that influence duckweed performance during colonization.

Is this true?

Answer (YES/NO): NO